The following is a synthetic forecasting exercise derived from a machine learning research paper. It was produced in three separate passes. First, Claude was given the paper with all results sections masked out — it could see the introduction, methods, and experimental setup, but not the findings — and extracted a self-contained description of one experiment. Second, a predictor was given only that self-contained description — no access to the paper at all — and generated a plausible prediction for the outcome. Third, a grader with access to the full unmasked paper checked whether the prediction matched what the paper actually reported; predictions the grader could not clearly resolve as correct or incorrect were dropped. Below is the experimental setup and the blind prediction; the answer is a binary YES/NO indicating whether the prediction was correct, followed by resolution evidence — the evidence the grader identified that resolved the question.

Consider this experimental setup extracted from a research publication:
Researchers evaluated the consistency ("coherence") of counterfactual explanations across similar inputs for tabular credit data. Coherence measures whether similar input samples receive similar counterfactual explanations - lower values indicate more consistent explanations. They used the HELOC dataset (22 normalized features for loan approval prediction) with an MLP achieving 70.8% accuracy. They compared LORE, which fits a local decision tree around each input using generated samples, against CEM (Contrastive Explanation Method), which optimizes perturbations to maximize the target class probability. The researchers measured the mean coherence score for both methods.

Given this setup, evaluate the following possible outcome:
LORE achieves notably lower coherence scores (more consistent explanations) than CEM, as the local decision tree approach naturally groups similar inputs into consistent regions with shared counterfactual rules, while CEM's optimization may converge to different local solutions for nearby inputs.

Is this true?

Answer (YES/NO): NO